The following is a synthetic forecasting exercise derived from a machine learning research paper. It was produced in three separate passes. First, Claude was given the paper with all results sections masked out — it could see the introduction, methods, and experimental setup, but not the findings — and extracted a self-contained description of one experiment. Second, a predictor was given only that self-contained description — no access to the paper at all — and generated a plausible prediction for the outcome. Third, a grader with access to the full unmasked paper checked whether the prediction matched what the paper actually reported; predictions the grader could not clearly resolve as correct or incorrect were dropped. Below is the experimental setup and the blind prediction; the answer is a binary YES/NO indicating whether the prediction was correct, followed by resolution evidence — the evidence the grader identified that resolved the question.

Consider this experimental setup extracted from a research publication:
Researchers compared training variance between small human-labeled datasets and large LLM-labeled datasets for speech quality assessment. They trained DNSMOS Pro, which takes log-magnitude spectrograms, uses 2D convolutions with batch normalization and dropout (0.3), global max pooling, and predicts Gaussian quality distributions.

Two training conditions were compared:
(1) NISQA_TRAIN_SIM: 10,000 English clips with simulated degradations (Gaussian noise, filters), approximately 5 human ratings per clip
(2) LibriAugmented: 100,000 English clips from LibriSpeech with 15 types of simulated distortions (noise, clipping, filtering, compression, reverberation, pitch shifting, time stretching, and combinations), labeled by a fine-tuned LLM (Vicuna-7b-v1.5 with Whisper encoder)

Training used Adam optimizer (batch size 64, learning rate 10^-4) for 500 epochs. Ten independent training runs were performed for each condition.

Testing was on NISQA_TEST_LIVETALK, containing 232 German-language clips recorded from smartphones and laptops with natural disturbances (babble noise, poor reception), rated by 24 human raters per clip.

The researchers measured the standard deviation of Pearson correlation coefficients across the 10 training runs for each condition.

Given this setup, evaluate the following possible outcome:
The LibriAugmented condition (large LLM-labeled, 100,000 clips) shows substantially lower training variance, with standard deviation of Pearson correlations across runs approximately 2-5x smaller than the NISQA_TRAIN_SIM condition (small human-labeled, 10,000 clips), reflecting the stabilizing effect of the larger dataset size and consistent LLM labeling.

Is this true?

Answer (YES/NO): NO